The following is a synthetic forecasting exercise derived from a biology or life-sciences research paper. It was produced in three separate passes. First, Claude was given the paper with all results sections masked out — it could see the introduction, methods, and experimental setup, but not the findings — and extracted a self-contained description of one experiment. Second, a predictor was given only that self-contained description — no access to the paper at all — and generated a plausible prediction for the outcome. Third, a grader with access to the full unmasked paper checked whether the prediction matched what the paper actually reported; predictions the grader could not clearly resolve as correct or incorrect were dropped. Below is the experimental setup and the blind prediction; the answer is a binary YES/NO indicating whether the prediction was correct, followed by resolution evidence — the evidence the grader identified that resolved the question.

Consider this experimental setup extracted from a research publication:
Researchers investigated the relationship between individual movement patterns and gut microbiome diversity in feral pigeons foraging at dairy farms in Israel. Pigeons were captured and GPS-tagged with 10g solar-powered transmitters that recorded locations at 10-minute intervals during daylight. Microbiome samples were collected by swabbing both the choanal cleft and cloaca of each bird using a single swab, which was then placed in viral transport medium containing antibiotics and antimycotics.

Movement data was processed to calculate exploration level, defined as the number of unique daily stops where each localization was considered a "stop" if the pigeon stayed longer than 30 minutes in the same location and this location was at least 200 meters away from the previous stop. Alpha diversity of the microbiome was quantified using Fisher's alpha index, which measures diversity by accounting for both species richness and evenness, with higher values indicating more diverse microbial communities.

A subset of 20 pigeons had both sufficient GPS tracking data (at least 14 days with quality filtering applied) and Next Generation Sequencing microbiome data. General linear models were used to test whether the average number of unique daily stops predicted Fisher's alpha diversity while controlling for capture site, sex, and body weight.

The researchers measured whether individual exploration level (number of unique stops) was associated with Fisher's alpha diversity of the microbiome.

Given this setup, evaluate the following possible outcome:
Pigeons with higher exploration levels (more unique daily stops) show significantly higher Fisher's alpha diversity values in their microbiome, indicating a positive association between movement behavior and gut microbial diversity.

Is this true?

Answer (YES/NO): YES